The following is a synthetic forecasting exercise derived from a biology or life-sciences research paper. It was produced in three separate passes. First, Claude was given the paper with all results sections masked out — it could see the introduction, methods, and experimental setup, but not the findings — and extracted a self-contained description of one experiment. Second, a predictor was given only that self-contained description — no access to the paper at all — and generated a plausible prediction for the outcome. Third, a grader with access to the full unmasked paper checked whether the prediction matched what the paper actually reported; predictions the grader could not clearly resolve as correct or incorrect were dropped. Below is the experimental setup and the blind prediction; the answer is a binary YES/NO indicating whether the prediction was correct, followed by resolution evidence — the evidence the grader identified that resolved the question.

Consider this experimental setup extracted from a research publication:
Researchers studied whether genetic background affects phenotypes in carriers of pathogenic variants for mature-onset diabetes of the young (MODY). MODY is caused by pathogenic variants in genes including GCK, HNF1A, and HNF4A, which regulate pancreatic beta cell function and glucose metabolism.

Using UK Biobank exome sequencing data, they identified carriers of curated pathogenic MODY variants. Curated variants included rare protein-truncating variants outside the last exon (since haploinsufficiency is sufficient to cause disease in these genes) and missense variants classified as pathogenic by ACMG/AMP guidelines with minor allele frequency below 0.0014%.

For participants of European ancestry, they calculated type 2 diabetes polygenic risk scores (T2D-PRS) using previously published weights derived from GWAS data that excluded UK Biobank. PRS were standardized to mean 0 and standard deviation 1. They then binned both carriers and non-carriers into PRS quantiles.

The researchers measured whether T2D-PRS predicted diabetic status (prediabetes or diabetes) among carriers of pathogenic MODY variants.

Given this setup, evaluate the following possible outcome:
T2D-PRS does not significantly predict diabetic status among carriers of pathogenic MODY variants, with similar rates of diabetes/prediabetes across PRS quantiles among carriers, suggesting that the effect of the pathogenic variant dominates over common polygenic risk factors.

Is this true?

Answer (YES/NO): YES